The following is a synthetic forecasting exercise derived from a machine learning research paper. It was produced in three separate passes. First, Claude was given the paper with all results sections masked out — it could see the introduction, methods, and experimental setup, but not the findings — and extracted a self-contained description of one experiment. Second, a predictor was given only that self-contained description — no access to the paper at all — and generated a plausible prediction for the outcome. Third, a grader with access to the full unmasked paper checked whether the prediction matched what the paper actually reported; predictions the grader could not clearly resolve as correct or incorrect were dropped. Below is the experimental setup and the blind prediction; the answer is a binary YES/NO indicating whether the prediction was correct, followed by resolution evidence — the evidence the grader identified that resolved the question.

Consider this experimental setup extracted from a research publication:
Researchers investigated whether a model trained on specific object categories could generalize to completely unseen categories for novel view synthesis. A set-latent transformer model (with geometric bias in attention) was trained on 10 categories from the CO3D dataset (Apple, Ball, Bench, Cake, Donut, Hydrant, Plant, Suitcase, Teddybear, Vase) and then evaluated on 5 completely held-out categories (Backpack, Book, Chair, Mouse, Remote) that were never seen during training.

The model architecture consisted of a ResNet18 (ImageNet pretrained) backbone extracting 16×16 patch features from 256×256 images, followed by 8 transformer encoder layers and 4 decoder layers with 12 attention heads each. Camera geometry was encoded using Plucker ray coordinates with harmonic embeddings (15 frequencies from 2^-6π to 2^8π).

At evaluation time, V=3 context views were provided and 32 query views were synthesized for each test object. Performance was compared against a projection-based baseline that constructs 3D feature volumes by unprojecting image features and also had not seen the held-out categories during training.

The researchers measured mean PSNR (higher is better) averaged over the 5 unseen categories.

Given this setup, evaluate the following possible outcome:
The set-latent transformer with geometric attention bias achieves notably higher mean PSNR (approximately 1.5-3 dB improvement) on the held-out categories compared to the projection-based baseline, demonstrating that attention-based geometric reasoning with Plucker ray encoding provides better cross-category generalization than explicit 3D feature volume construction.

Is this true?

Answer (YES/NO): NO